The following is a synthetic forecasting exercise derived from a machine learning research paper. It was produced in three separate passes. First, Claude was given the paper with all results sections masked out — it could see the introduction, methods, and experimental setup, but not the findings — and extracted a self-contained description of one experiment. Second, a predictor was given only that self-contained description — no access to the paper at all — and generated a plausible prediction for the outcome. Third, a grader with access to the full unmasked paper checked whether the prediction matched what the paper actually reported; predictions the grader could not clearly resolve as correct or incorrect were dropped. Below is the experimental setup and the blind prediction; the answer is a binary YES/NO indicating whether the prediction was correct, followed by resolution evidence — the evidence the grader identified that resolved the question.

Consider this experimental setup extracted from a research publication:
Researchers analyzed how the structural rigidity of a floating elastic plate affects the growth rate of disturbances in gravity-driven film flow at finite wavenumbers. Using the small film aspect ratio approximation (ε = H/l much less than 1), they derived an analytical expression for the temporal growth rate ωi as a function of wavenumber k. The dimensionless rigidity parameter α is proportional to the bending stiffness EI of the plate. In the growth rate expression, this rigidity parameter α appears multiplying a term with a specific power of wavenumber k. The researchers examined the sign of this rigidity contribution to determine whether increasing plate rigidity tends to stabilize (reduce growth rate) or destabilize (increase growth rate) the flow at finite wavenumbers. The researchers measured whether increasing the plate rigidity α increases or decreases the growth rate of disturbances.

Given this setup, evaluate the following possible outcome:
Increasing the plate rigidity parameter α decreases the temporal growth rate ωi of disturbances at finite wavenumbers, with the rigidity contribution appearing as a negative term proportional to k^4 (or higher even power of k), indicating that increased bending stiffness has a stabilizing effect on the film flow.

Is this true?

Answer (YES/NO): YES